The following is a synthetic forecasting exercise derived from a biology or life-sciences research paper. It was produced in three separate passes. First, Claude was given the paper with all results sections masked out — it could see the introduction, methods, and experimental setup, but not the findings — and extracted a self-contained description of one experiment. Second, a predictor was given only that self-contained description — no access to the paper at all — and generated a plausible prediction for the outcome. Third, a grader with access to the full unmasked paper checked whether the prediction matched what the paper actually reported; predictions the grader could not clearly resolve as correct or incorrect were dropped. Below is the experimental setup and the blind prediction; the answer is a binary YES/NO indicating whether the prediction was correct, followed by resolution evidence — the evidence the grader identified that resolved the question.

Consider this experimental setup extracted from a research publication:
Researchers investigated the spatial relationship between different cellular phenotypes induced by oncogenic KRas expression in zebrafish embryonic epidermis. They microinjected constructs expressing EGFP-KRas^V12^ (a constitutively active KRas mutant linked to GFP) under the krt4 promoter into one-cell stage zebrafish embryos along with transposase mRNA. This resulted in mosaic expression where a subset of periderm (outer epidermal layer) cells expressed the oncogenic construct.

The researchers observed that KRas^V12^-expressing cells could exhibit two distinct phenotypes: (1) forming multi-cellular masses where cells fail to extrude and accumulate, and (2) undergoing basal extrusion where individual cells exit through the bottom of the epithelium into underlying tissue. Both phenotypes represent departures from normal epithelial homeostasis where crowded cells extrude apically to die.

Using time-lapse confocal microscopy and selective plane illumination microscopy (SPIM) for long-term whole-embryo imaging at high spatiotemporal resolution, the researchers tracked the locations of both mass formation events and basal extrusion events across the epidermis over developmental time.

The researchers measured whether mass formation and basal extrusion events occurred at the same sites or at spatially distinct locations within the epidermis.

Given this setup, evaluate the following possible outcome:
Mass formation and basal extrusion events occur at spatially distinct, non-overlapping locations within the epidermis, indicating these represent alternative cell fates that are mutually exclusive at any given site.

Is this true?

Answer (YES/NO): YES